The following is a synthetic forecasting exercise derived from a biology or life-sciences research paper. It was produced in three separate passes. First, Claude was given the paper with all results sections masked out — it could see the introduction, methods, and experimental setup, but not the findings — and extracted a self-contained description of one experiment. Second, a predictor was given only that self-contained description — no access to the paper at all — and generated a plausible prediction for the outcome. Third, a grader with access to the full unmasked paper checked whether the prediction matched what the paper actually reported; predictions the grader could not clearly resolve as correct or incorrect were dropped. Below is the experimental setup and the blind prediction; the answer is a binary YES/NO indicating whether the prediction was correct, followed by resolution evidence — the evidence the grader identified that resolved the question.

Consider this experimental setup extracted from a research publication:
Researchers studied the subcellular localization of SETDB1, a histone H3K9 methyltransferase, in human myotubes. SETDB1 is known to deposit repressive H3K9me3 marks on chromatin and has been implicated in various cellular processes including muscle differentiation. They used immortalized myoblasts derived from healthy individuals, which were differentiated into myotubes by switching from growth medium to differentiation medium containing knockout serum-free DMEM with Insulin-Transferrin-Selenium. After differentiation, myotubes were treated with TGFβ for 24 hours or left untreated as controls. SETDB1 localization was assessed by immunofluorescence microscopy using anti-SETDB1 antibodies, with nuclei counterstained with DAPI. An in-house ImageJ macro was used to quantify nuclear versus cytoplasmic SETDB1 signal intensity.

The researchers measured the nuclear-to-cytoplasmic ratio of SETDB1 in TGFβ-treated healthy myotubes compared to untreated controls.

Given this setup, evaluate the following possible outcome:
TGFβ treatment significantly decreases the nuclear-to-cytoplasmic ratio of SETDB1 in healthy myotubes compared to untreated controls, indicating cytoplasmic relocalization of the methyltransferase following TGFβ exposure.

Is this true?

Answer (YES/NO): NO